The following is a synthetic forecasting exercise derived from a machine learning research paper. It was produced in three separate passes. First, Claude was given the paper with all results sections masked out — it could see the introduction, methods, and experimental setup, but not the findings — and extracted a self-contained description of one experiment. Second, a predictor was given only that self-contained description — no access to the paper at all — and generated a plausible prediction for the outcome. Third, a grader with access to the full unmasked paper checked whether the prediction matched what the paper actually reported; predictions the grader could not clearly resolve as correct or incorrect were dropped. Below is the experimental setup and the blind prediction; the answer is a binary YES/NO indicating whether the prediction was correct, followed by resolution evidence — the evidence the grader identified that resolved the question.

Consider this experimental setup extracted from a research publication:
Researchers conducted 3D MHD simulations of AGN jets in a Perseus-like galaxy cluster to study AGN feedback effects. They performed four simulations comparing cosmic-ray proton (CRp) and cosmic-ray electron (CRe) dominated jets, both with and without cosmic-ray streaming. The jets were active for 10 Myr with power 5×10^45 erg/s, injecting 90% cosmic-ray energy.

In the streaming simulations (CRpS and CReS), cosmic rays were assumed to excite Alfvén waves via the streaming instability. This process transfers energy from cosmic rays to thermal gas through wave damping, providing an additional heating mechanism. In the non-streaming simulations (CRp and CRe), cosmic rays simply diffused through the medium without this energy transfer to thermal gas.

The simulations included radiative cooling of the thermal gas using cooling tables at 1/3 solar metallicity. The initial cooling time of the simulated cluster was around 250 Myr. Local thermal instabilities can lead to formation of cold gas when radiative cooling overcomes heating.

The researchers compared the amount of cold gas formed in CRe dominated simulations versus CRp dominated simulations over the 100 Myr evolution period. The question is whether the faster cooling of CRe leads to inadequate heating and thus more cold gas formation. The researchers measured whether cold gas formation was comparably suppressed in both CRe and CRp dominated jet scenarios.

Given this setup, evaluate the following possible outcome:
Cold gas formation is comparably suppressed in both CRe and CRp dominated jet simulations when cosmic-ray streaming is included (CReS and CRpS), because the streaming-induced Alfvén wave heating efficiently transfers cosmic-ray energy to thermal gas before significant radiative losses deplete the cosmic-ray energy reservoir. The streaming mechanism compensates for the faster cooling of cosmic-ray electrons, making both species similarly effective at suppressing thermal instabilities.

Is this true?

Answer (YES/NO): NO